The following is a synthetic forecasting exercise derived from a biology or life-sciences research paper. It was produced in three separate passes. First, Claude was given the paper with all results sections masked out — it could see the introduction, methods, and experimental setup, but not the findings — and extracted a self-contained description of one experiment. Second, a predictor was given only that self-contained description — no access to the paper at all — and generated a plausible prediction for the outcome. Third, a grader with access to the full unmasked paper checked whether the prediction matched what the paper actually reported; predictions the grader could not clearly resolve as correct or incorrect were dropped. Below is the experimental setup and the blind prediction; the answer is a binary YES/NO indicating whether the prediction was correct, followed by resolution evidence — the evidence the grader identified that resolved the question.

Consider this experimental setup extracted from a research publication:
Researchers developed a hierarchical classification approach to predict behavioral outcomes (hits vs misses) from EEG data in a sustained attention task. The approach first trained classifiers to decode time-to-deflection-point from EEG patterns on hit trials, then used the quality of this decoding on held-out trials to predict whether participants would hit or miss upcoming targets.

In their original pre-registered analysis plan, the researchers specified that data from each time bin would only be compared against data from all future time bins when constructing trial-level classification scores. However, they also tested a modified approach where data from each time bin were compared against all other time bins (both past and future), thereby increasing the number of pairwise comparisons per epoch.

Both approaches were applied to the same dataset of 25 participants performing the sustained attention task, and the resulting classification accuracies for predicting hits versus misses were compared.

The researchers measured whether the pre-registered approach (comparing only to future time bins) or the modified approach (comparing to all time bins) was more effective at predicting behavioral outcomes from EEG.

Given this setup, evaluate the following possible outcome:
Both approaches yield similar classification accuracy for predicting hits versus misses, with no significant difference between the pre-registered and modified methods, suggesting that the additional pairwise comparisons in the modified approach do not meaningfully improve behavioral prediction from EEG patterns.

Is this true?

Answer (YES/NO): NO